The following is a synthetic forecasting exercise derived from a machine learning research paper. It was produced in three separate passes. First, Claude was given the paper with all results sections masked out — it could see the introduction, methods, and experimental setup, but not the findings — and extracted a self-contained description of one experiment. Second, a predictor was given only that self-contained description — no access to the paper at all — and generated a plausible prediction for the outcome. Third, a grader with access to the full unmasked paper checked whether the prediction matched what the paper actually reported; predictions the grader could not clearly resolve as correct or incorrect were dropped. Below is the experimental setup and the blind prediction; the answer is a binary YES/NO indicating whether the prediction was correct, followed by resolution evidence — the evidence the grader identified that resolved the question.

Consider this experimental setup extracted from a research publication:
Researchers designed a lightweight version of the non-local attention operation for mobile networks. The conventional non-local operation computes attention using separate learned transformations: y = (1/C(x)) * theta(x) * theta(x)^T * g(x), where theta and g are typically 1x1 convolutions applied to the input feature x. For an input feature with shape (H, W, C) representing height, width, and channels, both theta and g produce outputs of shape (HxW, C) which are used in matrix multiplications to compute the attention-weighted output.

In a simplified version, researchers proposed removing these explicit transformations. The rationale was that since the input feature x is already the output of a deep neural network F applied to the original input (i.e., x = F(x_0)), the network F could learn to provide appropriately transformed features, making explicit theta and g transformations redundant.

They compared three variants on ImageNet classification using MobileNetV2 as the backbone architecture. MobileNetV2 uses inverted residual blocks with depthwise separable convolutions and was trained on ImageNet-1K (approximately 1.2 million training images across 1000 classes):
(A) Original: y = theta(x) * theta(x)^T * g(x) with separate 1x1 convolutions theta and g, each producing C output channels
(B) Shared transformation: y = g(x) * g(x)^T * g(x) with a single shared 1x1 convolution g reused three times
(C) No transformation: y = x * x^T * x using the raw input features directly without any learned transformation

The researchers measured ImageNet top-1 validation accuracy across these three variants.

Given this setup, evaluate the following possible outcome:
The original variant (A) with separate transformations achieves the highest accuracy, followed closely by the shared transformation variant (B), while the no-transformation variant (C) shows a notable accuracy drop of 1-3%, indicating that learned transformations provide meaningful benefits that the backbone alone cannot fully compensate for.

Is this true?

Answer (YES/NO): NO